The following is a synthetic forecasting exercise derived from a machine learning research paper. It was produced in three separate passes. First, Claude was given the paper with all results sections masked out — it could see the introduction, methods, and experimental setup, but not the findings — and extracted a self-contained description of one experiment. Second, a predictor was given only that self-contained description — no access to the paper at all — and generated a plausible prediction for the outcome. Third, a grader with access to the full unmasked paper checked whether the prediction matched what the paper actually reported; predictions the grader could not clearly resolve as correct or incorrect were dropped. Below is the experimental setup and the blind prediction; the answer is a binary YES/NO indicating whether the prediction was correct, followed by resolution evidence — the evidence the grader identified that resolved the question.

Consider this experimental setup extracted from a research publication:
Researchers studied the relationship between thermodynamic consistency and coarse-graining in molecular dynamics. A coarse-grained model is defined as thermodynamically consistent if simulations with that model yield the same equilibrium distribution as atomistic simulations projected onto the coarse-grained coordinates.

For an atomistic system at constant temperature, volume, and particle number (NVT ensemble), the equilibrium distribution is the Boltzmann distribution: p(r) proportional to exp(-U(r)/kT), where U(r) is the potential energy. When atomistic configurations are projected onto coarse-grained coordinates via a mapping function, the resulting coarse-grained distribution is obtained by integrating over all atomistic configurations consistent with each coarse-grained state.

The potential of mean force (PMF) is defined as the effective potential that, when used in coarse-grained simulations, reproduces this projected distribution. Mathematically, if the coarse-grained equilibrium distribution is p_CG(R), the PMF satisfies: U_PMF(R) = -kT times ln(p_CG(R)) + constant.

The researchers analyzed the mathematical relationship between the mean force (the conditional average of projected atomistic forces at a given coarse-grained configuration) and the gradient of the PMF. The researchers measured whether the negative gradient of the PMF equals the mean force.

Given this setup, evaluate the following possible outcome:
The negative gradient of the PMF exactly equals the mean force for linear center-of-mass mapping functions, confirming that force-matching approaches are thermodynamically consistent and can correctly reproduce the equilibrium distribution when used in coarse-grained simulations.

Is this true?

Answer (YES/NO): YES